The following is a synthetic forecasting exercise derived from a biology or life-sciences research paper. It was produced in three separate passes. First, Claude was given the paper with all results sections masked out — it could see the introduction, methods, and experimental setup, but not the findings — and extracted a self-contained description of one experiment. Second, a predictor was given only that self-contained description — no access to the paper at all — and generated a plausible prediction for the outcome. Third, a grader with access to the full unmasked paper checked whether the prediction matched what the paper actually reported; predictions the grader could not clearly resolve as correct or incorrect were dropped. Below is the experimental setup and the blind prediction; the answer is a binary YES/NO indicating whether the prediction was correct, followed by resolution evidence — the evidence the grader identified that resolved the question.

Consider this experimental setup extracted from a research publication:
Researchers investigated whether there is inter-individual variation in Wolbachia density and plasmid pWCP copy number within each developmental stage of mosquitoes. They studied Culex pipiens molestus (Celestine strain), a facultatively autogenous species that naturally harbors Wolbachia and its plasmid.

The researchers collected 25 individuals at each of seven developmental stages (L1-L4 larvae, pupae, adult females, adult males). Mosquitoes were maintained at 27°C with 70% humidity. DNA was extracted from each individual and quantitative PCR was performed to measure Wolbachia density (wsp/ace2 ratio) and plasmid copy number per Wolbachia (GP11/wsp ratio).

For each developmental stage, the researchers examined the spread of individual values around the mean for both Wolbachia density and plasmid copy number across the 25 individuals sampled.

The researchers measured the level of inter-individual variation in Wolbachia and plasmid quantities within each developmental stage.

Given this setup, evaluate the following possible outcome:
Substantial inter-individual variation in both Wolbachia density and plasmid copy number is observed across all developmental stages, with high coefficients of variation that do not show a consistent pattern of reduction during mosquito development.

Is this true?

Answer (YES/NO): NO